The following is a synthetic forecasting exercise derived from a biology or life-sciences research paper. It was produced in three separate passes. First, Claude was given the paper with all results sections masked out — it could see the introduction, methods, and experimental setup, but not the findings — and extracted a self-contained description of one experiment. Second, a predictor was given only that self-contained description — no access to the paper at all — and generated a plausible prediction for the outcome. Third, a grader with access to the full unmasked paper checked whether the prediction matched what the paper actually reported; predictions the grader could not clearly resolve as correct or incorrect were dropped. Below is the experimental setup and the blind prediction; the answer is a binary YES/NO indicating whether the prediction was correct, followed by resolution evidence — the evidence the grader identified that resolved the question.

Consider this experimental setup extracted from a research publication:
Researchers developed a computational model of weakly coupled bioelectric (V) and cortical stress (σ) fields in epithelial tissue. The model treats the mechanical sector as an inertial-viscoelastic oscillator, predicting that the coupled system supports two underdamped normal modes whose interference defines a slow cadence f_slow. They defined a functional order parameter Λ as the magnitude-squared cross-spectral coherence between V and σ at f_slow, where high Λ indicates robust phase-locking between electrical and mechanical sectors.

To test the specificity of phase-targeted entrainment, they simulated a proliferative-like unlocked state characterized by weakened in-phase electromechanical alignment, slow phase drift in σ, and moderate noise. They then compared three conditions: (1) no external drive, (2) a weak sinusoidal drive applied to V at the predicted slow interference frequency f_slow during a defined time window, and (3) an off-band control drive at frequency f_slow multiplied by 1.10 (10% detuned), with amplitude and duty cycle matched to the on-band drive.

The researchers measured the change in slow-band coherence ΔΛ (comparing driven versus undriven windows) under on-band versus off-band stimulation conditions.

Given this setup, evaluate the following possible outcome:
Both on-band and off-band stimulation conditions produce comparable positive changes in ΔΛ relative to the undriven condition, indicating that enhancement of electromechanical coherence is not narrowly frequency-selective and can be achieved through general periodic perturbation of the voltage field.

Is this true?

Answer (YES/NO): NO